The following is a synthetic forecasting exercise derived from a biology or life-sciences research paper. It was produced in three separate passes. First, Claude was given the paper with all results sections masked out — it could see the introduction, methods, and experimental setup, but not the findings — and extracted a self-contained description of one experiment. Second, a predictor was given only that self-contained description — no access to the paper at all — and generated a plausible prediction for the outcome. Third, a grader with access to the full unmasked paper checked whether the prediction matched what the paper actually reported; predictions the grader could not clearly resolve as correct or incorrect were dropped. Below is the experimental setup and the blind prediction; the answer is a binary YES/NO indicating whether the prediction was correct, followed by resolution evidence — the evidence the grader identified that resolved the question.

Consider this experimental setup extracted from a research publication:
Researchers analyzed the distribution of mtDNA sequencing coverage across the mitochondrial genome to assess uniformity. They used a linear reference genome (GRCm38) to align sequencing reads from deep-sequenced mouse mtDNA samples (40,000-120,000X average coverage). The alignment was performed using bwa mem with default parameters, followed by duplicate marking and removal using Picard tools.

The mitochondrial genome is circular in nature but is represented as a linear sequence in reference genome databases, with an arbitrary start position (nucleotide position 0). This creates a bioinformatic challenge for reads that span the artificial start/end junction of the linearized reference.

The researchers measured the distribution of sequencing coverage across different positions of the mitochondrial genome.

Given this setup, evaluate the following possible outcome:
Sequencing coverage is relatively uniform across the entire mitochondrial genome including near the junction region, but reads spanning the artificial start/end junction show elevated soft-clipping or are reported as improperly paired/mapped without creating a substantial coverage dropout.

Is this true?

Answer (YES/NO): NO